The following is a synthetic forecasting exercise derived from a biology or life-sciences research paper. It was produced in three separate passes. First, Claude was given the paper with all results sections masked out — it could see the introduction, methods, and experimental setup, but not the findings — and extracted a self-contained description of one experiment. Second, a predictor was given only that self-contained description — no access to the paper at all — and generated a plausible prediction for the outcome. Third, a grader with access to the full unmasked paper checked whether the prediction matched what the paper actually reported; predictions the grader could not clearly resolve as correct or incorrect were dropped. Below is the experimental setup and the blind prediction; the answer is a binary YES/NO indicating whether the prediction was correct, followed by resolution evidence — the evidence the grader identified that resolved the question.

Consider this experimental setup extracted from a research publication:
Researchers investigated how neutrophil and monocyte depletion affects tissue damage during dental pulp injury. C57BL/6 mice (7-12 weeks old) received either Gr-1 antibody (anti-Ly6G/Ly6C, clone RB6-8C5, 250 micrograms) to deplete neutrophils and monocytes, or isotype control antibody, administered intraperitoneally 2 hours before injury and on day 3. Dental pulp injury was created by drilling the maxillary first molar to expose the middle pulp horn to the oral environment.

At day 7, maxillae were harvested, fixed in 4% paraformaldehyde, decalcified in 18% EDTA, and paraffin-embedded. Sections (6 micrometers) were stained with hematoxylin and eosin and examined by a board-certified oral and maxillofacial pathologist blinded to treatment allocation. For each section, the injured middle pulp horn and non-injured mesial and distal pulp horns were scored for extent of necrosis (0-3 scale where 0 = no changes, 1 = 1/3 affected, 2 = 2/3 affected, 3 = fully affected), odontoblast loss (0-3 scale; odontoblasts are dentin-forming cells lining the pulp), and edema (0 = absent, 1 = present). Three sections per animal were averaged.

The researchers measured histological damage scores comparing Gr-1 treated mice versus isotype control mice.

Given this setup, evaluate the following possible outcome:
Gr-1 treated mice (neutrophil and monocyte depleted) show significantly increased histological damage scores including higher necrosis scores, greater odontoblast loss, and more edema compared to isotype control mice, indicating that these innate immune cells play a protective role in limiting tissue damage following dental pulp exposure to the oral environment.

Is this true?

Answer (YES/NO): YES